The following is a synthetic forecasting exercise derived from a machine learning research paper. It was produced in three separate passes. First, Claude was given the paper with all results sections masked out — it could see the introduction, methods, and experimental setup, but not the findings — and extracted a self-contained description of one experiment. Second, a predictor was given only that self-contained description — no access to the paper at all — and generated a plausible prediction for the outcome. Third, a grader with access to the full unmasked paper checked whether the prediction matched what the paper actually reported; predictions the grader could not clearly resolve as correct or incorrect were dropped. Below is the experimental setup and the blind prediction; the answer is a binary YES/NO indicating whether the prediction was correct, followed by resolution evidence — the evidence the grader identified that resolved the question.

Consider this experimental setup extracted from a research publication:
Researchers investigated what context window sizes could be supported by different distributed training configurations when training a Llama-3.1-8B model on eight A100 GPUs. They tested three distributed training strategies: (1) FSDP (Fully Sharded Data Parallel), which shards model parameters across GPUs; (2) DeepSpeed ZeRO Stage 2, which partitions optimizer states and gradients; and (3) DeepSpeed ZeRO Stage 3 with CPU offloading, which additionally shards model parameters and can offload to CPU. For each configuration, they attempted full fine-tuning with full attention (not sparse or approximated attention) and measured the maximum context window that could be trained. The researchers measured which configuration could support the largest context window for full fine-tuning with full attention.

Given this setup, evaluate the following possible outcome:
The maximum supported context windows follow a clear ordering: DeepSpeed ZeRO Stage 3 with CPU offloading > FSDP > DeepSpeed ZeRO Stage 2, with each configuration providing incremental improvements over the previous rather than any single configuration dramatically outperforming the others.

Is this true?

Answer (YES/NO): NO